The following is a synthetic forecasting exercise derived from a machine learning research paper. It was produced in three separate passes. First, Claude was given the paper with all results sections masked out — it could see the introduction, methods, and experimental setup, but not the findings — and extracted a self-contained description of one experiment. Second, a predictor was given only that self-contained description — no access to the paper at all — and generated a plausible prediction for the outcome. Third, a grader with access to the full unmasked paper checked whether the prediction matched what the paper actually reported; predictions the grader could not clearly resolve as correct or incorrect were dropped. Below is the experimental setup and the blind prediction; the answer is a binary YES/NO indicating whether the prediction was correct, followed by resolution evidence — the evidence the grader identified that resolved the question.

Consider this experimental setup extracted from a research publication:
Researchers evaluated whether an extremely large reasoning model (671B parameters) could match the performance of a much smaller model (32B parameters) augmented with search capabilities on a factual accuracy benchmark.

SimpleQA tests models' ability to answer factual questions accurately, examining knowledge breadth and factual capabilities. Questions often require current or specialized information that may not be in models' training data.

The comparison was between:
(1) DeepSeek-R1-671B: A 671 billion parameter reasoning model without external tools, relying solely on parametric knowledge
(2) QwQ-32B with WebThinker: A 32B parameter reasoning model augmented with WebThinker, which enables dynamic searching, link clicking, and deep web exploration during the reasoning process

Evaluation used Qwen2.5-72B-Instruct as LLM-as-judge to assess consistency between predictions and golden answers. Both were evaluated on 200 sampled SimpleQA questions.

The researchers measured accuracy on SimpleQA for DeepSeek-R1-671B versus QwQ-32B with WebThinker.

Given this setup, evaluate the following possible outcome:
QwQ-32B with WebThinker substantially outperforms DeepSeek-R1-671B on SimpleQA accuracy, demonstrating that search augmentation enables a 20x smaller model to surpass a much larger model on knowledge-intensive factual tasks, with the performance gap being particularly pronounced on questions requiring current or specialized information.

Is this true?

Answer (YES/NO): NO